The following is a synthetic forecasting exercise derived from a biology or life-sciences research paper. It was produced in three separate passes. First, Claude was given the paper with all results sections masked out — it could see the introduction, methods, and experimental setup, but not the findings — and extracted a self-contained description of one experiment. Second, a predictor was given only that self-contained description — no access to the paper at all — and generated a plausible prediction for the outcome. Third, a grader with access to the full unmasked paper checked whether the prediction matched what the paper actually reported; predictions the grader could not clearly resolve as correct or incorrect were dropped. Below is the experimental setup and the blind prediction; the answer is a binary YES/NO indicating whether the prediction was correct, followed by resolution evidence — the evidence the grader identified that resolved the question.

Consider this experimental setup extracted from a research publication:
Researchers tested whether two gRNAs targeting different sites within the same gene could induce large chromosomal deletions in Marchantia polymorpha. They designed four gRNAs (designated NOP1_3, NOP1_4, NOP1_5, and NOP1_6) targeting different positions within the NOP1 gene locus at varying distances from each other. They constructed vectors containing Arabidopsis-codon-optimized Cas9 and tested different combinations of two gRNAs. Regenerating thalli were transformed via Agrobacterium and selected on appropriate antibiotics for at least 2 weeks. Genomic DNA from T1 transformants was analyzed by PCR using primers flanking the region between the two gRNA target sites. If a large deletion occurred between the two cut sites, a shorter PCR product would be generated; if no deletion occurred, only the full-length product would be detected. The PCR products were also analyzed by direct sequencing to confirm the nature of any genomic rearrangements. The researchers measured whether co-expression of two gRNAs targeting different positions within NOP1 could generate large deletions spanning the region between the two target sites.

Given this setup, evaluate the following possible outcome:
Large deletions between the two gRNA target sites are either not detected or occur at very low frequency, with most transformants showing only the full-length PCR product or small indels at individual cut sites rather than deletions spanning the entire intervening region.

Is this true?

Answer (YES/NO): NO